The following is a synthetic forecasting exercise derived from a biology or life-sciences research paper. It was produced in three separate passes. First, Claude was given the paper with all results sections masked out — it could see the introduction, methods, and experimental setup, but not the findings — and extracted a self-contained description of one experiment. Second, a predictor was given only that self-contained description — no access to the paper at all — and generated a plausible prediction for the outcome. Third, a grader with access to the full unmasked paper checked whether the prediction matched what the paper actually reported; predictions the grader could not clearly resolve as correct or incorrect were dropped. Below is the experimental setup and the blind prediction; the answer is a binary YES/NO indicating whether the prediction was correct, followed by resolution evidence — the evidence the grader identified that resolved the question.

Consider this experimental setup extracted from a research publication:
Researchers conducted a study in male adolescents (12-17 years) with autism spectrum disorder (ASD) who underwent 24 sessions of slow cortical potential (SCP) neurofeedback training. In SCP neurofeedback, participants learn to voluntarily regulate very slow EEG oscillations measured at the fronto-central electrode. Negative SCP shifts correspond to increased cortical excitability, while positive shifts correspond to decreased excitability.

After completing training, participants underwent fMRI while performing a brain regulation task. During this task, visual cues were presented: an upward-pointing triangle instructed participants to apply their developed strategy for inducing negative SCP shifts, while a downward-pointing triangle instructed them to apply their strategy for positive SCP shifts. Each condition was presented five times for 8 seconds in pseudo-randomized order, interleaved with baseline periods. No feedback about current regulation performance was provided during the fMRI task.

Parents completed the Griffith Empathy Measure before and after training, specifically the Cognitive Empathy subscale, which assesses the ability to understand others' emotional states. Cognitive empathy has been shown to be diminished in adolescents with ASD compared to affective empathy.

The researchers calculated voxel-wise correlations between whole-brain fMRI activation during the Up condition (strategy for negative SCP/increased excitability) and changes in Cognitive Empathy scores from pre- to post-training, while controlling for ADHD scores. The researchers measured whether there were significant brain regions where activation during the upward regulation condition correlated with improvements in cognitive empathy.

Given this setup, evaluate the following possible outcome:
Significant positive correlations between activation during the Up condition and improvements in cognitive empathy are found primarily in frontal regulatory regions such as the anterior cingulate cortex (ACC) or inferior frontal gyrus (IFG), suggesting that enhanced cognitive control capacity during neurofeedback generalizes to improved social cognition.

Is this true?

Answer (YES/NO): NO